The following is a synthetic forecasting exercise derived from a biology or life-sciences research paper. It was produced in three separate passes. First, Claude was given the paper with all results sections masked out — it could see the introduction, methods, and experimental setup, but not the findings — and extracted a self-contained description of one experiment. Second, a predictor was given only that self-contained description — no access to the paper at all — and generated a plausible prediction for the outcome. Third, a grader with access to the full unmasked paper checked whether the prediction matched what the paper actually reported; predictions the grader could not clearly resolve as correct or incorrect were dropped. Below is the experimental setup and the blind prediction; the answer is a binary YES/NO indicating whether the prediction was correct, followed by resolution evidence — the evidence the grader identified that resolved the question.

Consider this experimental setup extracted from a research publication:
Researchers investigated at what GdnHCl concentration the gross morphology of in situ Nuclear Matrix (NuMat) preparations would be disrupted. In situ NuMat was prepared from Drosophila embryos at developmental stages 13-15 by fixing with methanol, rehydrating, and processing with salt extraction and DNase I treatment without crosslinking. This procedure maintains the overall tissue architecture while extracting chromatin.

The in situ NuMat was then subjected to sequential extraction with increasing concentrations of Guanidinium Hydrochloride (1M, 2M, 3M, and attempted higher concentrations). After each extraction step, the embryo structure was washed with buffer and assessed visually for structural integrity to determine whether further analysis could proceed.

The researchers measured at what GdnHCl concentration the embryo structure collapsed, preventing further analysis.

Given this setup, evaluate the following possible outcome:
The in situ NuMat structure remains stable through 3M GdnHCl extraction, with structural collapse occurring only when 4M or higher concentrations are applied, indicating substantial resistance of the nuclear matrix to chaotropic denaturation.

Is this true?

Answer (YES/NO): YES